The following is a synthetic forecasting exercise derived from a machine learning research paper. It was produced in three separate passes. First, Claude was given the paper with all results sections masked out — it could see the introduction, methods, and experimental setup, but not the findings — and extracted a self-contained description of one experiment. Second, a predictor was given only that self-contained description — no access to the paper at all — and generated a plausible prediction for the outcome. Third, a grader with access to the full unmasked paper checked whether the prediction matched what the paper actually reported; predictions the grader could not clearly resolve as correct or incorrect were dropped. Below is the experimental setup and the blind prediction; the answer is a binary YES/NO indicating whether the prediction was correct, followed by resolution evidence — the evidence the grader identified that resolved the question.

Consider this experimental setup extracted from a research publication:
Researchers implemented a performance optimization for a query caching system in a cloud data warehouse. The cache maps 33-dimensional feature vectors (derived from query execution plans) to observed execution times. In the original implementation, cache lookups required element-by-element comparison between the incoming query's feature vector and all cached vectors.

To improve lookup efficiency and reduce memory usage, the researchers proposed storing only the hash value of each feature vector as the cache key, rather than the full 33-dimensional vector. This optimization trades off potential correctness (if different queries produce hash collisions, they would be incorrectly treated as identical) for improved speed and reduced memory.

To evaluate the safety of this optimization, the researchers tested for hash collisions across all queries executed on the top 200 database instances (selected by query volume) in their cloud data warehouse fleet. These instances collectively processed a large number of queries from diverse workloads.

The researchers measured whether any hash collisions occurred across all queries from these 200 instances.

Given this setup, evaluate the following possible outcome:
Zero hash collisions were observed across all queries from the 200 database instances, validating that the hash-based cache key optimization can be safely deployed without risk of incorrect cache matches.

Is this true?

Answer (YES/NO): YES